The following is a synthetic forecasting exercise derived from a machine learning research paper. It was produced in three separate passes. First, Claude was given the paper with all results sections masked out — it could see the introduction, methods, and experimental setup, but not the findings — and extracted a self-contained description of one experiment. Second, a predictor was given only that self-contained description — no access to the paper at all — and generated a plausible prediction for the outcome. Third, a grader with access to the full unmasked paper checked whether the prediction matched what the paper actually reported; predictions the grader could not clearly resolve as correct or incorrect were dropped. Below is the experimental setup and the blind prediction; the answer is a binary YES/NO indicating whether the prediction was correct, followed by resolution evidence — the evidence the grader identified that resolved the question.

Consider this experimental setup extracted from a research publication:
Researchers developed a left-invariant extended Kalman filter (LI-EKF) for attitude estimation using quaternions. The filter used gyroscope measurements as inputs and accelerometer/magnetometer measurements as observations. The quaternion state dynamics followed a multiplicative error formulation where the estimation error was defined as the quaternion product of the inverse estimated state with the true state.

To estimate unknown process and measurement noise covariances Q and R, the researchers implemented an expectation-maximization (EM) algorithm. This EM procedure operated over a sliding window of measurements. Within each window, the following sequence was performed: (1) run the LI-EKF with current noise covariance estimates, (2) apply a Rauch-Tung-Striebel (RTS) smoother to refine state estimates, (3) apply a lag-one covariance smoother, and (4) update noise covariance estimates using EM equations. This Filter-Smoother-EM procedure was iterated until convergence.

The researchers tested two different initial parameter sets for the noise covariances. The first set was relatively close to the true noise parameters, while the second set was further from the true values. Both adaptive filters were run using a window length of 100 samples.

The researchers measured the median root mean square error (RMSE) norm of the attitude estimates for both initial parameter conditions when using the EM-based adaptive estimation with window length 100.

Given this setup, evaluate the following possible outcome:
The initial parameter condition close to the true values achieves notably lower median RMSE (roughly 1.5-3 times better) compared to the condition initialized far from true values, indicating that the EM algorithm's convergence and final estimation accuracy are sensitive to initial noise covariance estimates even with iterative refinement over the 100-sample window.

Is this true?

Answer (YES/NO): NO